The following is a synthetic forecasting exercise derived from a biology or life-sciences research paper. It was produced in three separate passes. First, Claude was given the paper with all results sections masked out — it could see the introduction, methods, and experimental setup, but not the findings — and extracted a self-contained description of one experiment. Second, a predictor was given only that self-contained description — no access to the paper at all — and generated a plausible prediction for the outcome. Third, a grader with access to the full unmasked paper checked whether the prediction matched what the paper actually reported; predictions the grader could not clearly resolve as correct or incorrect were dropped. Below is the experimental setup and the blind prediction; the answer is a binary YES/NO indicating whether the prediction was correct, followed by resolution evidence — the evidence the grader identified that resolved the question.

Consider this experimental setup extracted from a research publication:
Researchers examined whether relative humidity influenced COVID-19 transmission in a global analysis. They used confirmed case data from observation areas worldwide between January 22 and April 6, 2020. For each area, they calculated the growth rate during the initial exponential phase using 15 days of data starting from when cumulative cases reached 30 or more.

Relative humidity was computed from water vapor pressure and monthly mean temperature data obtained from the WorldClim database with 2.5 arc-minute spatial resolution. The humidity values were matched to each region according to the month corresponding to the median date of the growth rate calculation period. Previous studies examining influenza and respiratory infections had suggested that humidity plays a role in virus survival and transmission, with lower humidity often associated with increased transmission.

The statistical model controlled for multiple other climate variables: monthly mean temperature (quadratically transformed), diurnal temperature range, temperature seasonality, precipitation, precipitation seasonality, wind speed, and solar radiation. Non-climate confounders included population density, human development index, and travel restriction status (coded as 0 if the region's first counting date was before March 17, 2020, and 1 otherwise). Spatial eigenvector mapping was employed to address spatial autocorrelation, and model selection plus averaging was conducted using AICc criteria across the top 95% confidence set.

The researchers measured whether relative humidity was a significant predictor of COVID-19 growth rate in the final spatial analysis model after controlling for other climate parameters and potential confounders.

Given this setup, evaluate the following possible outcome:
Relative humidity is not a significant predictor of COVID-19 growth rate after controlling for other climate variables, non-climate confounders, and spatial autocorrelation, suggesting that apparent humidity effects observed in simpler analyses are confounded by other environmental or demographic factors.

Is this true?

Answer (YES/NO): YES